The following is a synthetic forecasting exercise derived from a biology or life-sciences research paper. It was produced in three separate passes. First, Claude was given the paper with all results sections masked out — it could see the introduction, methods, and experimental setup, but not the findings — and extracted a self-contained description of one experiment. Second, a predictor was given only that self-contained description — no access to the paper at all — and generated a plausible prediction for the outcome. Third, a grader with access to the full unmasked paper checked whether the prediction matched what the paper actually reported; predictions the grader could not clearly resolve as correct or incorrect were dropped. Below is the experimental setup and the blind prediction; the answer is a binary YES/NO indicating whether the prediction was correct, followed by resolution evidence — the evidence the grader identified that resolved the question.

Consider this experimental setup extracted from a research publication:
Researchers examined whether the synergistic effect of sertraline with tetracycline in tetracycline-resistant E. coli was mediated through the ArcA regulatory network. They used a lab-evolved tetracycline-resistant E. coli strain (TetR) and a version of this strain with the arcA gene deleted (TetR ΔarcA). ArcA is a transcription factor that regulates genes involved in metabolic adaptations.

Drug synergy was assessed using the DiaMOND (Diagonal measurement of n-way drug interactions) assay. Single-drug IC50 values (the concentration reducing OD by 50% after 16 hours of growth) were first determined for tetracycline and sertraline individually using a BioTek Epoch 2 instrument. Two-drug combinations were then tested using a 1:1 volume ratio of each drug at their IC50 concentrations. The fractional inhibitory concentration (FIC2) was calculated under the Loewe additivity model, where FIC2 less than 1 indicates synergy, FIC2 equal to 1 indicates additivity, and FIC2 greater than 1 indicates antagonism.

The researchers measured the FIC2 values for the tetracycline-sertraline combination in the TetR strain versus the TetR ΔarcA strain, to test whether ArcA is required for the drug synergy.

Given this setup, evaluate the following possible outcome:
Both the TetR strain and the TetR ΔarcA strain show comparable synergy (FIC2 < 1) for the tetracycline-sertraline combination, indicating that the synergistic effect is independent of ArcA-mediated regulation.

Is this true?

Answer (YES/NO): NO